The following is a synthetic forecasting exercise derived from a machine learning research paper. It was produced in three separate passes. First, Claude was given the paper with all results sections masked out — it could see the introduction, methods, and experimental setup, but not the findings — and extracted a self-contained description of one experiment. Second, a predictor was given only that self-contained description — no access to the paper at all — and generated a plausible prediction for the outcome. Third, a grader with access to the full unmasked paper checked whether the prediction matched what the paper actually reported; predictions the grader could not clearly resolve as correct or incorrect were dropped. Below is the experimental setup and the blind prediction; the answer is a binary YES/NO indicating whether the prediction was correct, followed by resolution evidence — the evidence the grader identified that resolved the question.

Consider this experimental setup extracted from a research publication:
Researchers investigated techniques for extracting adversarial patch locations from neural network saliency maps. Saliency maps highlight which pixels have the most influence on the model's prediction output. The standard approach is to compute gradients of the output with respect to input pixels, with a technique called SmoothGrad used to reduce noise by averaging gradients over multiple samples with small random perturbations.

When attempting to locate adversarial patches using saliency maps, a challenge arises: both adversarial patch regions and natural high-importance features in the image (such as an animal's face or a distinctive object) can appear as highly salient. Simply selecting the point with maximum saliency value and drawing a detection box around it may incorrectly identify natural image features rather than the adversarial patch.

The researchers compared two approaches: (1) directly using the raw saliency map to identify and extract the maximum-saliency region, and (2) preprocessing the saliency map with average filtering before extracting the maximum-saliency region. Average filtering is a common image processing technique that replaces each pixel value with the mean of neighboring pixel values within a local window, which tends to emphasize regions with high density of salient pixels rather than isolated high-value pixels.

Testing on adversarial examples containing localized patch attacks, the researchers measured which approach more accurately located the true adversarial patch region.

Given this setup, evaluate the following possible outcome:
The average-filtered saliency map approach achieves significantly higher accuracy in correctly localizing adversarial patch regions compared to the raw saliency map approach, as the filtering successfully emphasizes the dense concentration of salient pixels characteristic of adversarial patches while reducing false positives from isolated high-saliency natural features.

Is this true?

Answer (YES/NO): YES